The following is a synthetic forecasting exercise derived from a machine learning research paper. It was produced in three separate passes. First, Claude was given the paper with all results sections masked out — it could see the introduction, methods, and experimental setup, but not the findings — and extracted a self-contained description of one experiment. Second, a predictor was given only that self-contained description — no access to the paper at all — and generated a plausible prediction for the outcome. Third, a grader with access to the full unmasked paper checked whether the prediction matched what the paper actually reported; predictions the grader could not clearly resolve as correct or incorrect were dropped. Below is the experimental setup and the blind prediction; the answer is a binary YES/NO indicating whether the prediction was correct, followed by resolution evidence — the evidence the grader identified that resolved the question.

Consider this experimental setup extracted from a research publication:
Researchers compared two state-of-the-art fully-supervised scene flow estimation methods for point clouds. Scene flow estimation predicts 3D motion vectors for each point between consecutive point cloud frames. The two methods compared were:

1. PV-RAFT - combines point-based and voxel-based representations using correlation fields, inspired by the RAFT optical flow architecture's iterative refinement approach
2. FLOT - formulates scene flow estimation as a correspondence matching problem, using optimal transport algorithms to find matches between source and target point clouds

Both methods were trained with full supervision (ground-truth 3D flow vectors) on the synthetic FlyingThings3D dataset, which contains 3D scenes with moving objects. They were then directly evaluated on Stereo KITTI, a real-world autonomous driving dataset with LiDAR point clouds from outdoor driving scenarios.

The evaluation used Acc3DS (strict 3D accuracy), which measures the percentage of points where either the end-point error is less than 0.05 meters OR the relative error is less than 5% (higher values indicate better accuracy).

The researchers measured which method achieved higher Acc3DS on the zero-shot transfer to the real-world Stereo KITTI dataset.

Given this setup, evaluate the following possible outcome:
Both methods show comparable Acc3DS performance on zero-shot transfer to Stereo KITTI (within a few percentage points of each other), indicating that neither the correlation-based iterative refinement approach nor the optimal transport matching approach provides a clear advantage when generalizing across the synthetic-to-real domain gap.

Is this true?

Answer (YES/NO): NO